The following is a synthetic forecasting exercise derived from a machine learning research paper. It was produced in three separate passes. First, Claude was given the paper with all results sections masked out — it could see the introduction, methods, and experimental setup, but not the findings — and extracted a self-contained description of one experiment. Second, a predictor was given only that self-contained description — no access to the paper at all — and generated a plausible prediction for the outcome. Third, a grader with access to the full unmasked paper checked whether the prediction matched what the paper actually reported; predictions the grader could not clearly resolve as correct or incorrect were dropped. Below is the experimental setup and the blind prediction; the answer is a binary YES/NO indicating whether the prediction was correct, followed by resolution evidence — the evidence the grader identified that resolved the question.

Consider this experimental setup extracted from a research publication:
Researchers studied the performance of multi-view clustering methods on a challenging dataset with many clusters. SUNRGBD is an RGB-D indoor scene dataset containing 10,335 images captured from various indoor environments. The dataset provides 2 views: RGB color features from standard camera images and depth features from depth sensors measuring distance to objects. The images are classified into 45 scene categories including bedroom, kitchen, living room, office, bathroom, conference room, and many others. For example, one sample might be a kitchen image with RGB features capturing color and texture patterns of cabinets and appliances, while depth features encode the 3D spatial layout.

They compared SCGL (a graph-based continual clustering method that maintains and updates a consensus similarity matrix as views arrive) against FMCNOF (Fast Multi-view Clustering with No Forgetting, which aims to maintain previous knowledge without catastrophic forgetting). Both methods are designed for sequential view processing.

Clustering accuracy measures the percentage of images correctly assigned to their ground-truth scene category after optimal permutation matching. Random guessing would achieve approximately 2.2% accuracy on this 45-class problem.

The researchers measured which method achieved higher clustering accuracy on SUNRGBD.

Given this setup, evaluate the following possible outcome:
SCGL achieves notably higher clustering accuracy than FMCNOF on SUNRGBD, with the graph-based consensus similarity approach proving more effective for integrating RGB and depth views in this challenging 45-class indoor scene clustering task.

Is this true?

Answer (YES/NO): NO